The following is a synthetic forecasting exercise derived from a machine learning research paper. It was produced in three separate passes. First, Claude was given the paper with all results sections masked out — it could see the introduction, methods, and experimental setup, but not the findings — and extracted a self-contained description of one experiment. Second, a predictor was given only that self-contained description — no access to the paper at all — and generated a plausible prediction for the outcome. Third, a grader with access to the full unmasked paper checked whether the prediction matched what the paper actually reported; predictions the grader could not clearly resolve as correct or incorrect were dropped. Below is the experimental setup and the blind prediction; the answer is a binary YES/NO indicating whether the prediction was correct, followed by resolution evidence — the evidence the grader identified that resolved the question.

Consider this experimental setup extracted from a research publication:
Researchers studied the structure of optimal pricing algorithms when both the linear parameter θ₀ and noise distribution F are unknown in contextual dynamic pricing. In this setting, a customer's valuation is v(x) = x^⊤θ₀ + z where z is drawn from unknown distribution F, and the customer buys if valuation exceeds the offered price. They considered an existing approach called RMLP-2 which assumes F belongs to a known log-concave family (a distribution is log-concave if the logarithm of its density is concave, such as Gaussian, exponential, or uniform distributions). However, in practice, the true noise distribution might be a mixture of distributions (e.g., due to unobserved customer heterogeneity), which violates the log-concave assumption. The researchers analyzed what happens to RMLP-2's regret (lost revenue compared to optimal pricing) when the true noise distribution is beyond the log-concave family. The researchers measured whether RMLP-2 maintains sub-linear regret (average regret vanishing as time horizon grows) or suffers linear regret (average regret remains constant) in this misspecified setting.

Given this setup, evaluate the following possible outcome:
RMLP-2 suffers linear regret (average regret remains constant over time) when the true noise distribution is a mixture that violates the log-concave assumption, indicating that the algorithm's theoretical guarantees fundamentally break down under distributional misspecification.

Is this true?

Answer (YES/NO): YES